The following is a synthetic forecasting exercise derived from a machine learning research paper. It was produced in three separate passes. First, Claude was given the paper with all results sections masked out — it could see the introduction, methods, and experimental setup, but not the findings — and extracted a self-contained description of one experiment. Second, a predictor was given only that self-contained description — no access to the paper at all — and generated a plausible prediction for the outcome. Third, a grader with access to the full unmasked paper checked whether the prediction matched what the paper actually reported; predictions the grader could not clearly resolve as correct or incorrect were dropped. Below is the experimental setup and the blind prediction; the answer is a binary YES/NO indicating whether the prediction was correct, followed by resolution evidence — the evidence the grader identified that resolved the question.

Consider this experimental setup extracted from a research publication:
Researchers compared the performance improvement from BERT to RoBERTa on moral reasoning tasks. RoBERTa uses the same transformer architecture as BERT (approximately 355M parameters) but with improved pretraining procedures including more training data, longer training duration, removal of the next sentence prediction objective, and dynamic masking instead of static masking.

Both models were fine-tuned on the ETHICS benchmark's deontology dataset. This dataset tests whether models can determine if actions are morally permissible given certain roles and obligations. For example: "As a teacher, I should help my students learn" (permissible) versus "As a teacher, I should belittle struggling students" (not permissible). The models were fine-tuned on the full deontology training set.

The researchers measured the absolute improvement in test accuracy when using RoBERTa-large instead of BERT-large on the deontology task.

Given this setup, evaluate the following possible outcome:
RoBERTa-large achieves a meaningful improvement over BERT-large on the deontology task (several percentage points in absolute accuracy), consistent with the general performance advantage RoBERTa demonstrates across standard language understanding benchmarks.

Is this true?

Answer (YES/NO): YES